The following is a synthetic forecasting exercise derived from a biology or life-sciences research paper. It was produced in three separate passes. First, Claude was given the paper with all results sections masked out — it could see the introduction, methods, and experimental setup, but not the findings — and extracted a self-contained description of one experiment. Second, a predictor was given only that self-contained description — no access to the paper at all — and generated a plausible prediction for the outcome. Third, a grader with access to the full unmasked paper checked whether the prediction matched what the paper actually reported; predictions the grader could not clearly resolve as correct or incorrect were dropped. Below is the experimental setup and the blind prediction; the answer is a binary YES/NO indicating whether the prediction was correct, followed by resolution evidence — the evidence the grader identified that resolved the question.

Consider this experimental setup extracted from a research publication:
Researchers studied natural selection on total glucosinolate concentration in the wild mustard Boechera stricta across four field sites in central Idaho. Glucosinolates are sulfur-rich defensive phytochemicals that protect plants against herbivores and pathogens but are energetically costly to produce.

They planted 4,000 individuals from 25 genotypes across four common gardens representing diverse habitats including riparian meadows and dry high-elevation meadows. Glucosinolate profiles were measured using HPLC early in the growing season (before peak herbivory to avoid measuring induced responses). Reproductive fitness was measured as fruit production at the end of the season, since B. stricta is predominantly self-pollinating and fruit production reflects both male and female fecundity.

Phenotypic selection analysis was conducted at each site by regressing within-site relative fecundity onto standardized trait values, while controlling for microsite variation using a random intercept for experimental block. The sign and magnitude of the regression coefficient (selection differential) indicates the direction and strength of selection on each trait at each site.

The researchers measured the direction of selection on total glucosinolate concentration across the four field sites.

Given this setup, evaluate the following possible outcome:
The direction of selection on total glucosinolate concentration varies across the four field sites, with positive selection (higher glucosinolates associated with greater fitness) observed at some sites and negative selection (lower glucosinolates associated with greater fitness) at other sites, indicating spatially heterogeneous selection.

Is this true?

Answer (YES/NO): NO